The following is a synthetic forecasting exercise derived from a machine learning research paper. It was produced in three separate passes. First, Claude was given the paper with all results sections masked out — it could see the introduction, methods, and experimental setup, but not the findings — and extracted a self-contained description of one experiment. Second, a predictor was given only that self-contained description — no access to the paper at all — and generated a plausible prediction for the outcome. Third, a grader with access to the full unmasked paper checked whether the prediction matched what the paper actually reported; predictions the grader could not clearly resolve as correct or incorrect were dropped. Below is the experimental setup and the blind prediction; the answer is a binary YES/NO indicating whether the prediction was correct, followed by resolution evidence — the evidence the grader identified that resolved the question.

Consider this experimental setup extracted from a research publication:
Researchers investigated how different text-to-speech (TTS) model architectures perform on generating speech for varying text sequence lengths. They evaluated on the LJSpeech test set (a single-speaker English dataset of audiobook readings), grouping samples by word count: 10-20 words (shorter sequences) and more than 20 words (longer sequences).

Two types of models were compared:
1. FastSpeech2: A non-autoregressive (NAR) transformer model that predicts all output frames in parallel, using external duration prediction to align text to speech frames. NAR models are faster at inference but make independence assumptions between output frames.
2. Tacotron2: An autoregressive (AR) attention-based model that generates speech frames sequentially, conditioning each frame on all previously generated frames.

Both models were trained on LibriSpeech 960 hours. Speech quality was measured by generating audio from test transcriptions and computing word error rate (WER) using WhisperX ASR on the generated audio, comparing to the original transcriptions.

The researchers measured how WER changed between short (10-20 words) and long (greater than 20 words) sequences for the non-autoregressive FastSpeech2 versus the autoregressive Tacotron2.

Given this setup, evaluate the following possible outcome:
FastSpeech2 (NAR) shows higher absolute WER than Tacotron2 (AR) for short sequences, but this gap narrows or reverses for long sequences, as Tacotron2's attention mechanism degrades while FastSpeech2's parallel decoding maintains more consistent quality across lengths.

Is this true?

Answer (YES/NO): NO